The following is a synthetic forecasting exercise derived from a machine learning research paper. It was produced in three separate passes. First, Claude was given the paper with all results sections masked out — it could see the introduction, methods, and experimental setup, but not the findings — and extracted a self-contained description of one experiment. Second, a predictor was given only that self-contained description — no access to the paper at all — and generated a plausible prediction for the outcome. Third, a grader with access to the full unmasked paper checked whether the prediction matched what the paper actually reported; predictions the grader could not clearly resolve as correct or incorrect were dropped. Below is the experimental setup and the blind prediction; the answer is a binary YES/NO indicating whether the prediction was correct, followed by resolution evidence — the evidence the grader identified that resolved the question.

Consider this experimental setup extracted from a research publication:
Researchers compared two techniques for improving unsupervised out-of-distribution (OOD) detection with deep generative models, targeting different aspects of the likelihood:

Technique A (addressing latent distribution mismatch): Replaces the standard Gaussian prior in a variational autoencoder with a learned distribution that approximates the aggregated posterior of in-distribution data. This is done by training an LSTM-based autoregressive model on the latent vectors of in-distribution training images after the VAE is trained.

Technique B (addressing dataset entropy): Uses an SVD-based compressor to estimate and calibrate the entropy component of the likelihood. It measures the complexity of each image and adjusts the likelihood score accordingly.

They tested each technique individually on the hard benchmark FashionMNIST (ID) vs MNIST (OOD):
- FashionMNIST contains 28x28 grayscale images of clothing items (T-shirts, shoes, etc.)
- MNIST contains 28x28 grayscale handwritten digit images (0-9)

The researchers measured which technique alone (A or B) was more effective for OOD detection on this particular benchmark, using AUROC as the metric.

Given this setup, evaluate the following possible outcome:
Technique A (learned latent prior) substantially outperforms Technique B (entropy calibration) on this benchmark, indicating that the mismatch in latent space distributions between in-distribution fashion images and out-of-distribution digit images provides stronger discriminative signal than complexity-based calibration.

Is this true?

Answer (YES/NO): YES